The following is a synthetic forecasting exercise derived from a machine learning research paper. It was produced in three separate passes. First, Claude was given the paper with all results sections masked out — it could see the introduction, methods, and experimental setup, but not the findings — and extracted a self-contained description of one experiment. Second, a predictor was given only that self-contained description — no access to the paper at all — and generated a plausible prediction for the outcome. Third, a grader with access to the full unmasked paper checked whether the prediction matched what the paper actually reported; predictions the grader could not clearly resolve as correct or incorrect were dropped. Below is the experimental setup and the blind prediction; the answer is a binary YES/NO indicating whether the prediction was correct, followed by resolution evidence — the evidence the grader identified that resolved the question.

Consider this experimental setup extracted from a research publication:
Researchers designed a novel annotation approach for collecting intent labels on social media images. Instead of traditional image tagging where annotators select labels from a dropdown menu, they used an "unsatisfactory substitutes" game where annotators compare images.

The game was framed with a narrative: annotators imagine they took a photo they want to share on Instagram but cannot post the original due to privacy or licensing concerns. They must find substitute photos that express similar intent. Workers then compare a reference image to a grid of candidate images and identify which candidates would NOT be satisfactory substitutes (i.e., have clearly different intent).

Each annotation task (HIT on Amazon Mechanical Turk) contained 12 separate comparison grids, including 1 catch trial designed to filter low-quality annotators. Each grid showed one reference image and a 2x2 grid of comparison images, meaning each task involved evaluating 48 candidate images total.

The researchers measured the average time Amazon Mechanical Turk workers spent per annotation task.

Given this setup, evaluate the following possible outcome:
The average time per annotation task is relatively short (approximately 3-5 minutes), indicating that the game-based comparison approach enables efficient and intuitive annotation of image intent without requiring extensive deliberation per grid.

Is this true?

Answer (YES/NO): NO